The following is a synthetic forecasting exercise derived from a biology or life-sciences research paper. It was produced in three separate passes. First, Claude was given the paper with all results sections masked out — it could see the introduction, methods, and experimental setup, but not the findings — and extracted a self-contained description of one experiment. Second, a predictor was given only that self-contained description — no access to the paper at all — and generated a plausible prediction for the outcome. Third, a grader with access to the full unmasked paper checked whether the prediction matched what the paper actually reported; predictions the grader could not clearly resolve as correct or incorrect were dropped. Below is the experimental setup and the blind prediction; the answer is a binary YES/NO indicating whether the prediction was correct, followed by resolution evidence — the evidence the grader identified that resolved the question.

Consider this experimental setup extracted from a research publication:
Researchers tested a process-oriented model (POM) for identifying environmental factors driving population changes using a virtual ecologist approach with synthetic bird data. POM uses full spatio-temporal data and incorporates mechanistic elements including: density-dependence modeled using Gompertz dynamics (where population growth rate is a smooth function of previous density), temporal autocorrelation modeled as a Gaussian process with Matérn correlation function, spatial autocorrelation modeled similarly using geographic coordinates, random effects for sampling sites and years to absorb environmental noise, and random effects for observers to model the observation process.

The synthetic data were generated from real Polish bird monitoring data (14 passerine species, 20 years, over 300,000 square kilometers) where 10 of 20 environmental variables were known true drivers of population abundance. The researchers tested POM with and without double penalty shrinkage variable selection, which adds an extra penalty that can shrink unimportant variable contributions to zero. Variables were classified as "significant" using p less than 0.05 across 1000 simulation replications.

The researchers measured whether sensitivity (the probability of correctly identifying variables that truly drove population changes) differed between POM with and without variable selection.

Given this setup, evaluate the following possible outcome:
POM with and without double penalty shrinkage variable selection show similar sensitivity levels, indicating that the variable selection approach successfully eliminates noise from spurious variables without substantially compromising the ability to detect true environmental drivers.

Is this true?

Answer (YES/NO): NO